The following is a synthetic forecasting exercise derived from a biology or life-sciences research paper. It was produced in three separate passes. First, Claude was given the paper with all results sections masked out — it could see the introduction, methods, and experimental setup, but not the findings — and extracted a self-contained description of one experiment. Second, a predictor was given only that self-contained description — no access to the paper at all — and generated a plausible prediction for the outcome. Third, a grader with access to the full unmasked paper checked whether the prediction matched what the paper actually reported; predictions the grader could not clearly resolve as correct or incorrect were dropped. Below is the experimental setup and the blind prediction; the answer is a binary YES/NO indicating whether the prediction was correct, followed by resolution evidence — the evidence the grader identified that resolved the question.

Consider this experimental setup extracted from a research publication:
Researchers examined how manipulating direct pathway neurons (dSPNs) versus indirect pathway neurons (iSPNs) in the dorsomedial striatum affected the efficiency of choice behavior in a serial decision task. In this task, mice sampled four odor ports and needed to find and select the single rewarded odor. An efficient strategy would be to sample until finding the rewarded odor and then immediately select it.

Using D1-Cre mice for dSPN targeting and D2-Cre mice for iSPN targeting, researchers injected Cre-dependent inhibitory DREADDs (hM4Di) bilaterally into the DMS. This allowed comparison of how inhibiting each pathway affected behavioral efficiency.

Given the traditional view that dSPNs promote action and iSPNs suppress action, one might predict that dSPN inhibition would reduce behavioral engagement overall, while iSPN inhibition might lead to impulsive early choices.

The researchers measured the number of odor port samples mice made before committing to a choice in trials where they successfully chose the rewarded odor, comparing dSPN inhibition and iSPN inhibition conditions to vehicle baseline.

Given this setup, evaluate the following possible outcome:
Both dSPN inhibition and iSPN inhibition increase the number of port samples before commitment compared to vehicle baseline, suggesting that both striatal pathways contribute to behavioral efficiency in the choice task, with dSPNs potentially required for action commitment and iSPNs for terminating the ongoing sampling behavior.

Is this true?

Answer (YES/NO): NO